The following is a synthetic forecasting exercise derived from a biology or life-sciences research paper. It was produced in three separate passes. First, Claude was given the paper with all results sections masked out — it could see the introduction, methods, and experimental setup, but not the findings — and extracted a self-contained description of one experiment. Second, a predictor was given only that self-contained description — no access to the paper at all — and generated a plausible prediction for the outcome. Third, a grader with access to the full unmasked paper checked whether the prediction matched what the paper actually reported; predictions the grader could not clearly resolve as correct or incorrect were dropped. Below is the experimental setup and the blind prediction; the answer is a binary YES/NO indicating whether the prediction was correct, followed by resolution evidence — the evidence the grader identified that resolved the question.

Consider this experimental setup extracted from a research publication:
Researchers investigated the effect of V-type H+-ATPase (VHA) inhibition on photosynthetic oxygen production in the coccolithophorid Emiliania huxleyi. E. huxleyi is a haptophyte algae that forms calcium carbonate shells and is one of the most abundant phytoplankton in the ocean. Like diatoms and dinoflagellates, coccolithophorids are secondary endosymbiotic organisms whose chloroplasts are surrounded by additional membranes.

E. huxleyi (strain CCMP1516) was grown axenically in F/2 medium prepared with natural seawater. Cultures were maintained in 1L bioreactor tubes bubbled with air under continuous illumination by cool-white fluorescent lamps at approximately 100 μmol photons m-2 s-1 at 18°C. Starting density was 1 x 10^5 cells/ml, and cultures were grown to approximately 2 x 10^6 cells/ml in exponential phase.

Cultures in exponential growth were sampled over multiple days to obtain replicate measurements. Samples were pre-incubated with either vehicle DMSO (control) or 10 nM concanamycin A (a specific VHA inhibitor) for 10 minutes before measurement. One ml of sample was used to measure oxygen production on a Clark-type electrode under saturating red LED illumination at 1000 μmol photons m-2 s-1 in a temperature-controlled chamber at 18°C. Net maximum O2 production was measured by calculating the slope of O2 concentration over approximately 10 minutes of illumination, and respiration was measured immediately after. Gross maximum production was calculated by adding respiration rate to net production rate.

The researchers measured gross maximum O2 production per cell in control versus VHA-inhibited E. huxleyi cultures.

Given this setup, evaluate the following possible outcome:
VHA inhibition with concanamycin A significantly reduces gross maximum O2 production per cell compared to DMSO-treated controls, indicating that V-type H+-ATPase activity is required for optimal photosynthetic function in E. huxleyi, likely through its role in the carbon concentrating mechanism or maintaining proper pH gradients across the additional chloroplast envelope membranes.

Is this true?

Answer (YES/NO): YES